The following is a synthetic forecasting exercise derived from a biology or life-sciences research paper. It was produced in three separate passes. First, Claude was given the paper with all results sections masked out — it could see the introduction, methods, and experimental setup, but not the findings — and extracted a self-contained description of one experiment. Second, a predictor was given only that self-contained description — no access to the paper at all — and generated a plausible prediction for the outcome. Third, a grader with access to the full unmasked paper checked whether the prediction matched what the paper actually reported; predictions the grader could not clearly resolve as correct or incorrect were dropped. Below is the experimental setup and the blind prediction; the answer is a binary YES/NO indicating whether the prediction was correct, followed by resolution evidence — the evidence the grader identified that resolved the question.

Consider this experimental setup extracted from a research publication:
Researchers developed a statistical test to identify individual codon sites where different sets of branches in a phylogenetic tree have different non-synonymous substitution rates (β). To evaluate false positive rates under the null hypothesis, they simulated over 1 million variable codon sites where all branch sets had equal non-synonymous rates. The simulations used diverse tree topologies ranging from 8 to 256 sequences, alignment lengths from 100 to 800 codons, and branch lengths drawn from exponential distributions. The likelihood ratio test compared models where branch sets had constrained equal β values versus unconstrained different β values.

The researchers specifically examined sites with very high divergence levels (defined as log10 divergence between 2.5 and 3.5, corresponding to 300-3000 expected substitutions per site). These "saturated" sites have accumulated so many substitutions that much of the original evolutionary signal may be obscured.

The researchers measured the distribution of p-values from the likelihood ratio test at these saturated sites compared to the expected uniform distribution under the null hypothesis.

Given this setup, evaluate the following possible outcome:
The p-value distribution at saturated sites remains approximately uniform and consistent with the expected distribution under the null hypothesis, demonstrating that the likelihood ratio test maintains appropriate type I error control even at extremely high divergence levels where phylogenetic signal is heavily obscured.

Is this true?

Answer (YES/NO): NO